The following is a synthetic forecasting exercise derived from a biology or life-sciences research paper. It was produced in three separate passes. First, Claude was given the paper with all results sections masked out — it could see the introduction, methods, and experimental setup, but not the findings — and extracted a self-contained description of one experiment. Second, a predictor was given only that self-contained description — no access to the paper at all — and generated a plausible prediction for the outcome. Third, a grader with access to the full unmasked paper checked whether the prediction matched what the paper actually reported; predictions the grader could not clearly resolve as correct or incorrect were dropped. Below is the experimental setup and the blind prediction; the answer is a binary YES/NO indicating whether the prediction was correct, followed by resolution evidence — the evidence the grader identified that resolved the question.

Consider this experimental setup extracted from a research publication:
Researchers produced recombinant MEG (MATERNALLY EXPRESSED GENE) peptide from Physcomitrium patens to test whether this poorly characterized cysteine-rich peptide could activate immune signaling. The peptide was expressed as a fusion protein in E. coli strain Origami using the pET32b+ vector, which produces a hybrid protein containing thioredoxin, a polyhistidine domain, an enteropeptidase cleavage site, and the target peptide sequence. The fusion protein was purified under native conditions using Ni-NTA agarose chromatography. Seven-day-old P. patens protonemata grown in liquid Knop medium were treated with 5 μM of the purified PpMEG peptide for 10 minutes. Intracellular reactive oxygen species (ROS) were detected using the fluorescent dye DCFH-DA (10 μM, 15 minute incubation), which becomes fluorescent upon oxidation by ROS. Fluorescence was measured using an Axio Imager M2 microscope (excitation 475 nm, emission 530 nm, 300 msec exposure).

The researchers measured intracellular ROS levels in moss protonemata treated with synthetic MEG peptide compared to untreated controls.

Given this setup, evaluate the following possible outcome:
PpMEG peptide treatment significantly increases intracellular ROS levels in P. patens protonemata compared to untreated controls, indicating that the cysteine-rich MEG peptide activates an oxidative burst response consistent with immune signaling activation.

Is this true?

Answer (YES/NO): NO